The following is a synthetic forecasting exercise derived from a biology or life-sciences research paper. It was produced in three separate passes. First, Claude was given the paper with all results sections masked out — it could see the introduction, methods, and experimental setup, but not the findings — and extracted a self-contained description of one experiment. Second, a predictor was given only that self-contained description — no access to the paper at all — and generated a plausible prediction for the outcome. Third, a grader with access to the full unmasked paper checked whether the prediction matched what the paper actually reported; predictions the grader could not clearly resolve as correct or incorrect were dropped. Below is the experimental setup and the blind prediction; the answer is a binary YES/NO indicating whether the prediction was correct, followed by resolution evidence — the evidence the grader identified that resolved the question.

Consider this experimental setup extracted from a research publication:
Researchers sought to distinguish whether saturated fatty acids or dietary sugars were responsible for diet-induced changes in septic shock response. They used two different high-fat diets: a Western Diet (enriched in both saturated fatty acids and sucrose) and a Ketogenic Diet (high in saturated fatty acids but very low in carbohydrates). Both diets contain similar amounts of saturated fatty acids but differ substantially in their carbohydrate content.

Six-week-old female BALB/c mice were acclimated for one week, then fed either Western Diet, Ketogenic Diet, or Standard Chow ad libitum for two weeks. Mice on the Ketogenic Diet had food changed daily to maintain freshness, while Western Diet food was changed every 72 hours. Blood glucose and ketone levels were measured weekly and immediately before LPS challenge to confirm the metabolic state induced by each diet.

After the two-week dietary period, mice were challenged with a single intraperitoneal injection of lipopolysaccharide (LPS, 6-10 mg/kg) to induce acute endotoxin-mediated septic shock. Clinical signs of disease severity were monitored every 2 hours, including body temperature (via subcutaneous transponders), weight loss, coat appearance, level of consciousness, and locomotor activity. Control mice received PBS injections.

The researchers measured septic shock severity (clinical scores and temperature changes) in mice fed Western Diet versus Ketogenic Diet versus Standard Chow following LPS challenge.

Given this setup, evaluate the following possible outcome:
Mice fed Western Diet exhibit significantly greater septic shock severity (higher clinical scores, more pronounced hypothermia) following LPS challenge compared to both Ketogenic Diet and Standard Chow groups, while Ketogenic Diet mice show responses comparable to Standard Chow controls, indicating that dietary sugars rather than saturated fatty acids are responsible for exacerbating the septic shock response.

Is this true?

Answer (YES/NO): NO